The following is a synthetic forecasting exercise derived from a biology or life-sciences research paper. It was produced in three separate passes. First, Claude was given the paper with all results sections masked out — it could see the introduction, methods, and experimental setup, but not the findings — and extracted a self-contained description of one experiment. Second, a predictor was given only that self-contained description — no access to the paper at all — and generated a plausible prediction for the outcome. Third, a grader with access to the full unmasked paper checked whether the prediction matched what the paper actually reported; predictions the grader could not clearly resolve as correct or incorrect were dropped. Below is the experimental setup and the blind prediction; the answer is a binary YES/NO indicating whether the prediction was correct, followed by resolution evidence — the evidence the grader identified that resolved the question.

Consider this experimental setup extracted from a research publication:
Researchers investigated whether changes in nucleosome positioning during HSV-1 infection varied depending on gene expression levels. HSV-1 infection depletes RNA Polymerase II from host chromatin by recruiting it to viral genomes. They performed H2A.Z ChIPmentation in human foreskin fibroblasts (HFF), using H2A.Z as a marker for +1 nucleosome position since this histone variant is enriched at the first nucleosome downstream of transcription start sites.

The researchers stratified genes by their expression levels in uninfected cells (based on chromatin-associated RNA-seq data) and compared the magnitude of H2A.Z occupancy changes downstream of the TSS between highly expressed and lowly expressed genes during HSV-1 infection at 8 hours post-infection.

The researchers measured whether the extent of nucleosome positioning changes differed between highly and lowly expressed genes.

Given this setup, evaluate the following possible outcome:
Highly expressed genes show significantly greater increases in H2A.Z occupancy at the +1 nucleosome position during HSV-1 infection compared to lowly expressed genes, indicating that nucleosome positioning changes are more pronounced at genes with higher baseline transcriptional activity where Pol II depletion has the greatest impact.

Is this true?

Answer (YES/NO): YES